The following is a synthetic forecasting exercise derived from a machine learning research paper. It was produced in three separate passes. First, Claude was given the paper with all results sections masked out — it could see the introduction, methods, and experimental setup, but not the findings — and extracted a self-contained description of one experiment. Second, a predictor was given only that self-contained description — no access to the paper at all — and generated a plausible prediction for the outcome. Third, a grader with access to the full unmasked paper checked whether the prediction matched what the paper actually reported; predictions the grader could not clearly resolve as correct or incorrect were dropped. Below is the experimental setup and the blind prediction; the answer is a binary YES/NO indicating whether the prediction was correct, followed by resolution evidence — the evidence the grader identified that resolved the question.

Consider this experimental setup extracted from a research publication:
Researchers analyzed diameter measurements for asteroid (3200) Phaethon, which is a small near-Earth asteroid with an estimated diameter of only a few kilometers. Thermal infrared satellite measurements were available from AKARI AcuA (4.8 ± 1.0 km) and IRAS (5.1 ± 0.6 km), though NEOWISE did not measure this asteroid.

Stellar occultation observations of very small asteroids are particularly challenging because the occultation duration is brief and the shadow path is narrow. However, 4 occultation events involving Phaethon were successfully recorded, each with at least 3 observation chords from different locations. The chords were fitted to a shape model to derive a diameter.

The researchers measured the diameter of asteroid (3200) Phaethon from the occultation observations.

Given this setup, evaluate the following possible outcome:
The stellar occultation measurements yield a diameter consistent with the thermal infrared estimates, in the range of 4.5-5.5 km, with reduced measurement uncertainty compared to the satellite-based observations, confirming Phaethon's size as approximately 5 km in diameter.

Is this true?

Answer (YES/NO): YES